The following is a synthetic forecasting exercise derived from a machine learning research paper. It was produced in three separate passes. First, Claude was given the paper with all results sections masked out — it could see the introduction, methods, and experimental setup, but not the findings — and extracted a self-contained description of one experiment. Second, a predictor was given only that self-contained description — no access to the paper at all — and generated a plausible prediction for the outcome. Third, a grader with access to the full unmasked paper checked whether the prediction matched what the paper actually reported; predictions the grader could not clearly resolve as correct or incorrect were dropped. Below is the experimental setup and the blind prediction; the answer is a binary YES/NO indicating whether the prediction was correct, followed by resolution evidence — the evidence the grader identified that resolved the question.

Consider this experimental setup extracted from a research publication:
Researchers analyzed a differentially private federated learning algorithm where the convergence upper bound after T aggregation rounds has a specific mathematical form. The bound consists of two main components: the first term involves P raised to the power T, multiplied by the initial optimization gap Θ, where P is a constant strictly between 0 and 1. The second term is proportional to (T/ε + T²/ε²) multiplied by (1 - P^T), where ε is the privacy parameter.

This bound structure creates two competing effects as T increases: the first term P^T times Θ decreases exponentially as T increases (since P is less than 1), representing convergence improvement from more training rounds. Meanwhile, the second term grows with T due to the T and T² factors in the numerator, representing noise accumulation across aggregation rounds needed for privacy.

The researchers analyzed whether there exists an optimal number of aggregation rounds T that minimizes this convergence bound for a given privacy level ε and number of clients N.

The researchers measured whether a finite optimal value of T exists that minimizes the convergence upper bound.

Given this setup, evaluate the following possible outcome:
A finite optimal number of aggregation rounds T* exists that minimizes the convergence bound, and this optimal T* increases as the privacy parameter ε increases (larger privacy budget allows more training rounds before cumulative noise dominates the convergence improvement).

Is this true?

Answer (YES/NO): YES